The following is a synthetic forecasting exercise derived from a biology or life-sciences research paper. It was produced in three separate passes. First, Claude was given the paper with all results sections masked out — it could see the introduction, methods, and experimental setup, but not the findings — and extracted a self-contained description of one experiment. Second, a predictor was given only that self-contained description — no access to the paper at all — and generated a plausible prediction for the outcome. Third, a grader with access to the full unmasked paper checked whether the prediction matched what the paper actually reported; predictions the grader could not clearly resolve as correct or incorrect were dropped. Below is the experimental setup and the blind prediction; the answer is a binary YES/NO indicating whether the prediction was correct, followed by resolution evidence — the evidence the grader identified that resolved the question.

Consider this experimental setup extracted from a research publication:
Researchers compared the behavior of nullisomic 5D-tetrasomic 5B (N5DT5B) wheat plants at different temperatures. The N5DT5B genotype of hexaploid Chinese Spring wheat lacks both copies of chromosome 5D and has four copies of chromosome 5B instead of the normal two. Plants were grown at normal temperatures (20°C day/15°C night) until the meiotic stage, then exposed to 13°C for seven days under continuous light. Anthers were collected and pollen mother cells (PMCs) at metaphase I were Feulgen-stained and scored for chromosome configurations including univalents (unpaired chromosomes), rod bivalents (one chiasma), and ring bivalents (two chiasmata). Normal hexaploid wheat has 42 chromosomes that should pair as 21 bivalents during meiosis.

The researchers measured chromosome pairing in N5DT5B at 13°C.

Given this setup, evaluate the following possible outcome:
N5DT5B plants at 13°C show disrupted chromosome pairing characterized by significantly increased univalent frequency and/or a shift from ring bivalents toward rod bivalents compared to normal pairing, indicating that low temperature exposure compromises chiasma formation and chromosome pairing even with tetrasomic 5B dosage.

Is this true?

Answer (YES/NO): YES